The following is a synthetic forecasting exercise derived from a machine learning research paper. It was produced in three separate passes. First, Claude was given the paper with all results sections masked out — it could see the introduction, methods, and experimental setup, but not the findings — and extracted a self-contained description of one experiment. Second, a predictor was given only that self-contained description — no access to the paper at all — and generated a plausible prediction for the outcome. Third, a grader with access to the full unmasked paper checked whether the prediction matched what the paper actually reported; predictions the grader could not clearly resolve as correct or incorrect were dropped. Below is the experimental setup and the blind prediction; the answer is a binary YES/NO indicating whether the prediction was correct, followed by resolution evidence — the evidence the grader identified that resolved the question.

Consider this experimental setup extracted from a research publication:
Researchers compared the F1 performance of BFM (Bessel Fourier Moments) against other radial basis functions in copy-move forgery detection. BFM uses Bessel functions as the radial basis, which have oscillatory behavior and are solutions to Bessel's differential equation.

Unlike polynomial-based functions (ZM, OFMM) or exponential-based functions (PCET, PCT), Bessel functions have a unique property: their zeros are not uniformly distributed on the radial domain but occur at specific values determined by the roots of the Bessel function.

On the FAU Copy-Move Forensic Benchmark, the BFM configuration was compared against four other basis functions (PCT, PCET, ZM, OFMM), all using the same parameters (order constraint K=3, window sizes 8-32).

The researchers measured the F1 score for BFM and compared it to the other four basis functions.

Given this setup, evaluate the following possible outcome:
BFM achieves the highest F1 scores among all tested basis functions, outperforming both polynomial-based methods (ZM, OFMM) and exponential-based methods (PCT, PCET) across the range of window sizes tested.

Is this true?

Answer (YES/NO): NO